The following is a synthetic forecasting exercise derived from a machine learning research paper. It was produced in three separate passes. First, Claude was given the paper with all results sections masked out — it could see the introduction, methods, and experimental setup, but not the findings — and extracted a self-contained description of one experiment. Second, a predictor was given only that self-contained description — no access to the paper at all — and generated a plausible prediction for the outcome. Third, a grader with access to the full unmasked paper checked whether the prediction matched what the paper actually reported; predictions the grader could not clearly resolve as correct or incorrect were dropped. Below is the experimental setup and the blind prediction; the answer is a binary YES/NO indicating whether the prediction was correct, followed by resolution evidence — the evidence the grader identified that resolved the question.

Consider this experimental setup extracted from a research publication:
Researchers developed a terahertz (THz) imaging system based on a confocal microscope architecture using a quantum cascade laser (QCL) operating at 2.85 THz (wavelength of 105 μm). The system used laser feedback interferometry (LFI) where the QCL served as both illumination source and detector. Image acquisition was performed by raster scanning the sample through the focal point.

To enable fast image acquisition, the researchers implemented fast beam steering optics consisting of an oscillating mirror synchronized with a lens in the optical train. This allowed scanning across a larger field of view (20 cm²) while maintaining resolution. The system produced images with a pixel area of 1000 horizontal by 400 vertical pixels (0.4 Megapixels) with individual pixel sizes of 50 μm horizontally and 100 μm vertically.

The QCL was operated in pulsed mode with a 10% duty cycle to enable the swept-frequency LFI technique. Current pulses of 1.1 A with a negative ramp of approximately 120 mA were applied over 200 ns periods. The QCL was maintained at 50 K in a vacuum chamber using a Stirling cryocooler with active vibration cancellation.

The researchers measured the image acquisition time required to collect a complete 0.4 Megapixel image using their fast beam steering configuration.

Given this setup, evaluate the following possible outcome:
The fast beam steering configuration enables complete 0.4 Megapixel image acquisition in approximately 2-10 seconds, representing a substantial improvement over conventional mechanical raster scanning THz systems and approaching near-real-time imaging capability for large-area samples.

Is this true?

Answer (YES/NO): NO